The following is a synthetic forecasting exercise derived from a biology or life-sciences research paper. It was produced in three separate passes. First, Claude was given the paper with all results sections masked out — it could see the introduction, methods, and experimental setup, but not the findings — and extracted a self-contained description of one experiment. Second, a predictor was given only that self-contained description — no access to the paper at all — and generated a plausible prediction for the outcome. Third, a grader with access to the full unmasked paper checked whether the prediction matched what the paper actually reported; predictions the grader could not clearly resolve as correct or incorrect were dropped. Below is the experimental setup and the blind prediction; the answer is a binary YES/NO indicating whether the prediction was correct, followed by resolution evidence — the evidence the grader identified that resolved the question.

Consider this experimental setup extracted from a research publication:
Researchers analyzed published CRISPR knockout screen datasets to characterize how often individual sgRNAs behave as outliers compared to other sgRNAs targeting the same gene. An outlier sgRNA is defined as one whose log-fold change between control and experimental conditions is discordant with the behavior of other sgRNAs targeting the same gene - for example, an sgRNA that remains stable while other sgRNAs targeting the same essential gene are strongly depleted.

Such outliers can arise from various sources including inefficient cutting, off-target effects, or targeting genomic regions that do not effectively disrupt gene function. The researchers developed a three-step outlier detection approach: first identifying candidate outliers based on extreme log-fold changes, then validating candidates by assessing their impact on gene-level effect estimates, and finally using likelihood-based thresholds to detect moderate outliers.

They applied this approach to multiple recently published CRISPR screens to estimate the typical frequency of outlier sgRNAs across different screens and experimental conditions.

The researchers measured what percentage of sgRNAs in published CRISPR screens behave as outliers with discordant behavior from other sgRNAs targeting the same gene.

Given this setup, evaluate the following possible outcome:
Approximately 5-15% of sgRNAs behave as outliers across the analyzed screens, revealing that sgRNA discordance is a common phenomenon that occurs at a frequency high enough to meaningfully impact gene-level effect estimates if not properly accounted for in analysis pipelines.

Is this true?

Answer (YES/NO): NO